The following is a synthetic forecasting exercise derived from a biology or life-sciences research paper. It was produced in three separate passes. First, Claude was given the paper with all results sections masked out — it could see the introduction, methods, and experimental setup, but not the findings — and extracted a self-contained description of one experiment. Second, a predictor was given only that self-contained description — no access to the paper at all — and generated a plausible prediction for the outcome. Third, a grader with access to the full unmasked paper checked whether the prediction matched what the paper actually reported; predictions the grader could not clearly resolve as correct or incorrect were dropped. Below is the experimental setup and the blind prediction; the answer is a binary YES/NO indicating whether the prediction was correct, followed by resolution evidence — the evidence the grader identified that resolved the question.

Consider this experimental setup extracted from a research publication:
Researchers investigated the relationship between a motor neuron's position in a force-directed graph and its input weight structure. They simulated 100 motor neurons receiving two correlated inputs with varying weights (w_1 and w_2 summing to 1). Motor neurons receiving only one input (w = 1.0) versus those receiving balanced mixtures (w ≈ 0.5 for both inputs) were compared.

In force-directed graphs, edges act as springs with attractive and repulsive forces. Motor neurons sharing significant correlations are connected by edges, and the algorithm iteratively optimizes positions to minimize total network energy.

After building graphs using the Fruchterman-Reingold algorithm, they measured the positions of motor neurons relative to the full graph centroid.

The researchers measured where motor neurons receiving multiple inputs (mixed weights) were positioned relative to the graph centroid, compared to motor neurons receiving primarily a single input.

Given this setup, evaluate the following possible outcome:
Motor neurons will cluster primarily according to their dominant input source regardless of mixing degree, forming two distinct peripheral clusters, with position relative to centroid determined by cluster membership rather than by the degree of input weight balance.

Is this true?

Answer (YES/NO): NO